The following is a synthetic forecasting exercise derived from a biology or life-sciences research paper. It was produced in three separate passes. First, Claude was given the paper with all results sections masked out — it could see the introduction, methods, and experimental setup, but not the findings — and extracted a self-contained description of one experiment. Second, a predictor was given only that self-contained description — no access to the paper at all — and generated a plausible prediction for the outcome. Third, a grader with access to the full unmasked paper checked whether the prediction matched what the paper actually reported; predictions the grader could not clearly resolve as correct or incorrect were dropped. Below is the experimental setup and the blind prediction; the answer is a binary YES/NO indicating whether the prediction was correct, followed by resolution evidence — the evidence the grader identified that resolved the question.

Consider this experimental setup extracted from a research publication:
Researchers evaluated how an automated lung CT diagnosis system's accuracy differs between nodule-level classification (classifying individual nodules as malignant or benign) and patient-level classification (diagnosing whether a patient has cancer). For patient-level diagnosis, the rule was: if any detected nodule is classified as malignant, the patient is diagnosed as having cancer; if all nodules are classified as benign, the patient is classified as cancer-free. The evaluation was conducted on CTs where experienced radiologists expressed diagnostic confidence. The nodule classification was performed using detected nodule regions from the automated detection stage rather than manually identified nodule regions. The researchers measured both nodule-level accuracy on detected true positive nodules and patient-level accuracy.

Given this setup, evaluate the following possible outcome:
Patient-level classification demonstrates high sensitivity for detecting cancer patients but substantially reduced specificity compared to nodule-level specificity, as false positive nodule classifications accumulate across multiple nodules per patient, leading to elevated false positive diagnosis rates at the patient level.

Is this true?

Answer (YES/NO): NO